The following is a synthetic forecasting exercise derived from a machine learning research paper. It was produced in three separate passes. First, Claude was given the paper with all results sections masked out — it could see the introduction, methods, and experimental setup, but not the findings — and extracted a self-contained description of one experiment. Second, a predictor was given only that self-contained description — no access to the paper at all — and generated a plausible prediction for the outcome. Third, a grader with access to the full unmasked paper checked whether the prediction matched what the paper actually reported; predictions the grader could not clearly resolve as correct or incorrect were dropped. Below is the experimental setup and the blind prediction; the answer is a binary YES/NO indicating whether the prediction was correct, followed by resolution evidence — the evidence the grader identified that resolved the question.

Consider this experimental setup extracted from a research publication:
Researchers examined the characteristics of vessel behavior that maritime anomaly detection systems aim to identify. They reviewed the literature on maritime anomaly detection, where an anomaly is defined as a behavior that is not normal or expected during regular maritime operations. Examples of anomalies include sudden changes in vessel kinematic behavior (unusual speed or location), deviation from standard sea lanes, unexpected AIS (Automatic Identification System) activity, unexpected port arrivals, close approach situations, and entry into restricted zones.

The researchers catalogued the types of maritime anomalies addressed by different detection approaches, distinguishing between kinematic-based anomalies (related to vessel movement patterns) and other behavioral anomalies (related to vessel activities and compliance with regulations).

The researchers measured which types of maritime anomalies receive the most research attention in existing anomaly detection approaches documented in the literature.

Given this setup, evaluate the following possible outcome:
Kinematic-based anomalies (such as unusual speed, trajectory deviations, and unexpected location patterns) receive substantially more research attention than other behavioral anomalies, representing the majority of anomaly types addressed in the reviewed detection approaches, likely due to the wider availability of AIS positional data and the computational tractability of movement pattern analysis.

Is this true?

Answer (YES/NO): YES